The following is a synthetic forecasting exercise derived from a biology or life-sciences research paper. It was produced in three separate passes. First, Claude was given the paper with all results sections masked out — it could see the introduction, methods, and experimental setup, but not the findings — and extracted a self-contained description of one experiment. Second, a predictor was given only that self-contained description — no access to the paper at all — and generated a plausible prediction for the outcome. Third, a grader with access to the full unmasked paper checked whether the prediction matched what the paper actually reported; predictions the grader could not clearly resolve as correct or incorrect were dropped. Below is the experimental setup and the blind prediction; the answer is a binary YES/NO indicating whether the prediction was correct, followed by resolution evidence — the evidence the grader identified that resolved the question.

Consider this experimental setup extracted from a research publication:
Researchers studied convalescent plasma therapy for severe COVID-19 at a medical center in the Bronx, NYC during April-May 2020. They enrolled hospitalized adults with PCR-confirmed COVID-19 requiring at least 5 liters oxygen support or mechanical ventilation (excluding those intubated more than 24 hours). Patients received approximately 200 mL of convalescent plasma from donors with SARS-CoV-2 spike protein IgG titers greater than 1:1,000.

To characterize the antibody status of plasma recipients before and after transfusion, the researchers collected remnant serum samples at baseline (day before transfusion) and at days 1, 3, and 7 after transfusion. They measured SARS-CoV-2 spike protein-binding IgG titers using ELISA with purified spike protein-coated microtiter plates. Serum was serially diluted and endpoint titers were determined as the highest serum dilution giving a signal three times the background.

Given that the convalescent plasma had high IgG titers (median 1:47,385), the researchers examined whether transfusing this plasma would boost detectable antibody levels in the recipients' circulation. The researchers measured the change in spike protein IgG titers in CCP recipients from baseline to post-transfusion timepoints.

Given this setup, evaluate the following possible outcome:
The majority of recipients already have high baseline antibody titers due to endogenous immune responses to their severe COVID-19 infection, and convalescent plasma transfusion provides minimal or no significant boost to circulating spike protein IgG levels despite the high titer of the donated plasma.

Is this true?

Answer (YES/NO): NO